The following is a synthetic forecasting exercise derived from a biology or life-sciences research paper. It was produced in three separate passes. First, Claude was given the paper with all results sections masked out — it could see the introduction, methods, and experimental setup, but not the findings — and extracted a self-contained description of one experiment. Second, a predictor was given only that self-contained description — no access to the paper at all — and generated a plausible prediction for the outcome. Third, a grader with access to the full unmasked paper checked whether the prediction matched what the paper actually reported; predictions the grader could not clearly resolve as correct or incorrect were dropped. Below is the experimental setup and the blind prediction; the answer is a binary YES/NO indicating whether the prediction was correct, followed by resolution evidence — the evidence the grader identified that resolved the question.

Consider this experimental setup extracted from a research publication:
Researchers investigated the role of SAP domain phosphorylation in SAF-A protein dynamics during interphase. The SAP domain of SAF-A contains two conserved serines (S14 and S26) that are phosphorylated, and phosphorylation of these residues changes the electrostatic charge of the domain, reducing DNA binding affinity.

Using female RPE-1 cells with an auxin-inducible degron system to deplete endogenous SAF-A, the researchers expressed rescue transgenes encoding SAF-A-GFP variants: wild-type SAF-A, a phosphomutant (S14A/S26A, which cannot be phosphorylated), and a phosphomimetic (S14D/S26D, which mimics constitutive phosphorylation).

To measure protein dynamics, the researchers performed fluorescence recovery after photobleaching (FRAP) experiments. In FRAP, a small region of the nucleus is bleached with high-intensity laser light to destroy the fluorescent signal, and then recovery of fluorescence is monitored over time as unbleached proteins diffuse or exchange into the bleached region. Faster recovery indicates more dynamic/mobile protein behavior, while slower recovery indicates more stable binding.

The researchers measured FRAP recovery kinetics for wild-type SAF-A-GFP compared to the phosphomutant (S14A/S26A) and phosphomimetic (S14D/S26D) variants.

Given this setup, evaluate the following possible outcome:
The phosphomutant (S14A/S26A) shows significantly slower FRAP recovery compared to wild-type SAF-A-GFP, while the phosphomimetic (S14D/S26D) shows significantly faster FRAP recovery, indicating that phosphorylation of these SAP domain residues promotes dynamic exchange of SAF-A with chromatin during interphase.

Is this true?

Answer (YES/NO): NO